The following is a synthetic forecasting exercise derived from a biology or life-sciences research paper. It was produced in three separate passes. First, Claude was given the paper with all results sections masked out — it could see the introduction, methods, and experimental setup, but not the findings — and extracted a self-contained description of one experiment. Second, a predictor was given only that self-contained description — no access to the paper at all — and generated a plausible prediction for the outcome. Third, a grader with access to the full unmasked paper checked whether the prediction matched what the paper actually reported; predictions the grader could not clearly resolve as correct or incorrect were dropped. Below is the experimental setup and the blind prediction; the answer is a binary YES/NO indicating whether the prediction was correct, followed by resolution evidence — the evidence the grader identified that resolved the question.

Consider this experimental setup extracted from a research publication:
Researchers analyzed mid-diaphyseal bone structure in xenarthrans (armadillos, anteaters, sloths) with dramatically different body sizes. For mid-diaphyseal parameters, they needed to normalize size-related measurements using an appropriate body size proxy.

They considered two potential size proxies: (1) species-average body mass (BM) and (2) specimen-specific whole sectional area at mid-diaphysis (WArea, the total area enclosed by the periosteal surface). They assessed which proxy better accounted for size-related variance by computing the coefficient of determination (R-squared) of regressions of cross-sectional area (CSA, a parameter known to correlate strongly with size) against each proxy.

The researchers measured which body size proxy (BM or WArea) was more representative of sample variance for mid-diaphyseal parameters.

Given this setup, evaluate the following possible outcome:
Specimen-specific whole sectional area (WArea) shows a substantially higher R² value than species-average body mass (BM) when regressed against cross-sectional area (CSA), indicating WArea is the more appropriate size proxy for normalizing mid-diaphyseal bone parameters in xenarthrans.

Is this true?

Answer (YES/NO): NO